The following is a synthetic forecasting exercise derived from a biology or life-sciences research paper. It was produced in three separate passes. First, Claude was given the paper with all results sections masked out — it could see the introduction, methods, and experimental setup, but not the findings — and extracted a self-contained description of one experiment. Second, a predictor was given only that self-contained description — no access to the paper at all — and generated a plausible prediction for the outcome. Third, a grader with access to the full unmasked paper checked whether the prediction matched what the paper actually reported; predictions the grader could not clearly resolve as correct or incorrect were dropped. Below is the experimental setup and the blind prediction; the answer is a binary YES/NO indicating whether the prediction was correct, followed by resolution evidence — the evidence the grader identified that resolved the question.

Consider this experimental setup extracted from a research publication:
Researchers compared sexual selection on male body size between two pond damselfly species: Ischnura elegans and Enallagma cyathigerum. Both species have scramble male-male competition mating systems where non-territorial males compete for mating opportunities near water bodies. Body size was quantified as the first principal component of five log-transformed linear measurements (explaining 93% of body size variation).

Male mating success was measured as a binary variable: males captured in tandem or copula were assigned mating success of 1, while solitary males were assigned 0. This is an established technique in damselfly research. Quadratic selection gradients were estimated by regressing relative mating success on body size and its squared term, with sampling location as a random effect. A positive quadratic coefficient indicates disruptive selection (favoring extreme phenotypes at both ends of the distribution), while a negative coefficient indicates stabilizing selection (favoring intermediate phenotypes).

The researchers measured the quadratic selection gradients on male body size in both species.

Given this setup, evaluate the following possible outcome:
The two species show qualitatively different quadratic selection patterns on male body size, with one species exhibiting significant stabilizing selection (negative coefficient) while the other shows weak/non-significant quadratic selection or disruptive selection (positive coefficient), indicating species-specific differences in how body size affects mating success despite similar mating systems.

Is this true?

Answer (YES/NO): NO